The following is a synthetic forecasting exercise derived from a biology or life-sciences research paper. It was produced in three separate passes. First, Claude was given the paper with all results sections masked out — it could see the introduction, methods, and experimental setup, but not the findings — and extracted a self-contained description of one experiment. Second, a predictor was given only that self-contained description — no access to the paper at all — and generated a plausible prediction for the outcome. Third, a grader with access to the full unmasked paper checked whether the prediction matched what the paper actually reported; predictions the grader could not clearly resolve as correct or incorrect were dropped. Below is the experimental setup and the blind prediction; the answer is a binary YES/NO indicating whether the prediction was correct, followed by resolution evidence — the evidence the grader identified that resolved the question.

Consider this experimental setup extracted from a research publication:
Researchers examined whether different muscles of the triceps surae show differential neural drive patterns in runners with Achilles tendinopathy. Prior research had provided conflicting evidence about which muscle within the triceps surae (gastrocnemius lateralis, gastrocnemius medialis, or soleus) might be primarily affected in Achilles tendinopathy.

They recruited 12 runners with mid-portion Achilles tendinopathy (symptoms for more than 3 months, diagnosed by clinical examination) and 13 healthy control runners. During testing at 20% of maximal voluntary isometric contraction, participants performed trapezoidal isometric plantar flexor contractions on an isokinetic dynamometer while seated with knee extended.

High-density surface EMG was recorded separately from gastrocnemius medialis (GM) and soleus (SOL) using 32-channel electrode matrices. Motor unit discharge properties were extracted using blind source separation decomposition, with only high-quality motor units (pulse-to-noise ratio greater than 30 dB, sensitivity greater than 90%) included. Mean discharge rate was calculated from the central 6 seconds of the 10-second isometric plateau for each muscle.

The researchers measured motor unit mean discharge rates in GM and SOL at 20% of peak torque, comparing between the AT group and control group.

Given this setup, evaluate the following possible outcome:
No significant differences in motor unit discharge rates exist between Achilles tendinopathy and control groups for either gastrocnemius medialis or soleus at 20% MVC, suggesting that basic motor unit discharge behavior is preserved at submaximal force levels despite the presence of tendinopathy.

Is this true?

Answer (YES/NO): YES